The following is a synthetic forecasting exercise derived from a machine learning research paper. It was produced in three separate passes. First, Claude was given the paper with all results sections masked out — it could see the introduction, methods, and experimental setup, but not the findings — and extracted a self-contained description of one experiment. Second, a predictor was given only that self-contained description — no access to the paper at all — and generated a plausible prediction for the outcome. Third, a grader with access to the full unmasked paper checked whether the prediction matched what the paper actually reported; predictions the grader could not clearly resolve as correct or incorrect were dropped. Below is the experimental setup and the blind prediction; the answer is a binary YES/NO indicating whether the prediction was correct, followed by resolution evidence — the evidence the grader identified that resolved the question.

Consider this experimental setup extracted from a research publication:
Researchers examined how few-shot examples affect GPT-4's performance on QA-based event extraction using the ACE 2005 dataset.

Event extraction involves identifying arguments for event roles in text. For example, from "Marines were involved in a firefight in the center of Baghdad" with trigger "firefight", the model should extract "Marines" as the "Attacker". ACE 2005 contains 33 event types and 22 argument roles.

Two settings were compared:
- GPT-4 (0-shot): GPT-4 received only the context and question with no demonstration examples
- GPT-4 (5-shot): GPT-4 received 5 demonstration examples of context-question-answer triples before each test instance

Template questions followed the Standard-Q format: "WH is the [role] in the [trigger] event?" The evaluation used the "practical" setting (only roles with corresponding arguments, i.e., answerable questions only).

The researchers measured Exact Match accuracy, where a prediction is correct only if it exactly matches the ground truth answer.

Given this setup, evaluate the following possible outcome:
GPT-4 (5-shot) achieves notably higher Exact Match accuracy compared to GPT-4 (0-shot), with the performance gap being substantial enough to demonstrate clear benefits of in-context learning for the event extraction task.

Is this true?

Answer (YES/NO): YES